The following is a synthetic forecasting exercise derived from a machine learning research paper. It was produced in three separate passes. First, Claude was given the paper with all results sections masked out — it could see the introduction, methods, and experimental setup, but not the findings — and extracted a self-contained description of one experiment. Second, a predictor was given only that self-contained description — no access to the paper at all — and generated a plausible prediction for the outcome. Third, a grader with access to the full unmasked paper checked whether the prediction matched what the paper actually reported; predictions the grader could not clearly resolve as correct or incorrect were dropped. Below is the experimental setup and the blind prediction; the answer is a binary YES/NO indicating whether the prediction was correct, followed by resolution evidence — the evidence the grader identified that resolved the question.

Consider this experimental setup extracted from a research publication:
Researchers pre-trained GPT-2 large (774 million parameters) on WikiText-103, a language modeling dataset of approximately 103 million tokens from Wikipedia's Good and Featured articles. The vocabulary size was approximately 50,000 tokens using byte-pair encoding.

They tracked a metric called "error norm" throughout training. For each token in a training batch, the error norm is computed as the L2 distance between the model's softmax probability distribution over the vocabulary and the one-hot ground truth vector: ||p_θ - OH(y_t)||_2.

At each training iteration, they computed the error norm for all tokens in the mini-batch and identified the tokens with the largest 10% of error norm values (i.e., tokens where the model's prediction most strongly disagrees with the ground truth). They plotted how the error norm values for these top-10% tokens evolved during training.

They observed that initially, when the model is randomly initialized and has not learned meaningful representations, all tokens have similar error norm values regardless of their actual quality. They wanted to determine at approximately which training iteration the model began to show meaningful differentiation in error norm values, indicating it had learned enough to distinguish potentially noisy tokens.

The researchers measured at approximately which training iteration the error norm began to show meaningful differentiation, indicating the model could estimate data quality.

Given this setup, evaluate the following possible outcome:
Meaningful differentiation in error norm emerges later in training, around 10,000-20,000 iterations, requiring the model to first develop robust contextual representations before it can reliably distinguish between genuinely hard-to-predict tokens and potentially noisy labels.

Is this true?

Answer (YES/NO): NO